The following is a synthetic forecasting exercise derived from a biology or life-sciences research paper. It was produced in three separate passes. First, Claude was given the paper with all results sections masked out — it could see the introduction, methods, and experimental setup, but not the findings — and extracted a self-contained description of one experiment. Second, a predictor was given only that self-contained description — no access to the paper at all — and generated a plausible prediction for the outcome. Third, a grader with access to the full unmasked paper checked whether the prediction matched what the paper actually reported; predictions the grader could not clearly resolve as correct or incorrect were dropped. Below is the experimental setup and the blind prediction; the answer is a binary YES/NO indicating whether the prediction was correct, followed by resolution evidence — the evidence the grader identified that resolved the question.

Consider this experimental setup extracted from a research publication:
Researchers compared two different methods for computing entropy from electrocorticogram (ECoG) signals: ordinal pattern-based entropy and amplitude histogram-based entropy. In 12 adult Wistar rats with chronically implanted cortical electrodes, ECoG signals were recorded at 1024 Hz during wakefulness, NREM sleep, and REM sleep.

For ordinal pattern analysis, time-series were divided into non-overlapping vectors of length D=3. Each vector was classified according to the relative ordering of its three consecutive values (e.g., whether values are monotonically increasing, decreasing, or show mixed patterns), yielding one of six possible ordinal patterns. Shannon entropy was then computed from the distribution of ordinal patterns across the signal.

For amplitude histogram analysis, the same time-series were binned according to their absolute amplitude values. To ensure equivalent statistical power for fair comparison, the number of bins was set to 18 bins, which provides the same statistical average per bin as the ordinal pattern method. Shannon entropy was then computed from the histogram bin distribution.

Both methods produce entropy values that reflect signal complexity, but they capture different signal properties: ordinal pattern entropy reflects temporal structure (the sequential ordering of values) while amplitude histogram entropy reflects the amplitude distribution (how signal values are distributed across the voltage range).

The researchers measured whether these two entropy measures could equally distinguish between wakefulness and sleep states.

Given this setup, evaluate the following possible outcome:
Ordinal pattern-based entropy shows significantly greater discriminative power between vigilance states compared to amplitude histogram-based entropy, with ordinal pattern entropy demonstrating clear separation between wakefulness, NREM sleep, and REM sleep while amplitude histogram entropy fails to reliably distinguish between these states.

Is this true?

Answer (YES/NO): YES